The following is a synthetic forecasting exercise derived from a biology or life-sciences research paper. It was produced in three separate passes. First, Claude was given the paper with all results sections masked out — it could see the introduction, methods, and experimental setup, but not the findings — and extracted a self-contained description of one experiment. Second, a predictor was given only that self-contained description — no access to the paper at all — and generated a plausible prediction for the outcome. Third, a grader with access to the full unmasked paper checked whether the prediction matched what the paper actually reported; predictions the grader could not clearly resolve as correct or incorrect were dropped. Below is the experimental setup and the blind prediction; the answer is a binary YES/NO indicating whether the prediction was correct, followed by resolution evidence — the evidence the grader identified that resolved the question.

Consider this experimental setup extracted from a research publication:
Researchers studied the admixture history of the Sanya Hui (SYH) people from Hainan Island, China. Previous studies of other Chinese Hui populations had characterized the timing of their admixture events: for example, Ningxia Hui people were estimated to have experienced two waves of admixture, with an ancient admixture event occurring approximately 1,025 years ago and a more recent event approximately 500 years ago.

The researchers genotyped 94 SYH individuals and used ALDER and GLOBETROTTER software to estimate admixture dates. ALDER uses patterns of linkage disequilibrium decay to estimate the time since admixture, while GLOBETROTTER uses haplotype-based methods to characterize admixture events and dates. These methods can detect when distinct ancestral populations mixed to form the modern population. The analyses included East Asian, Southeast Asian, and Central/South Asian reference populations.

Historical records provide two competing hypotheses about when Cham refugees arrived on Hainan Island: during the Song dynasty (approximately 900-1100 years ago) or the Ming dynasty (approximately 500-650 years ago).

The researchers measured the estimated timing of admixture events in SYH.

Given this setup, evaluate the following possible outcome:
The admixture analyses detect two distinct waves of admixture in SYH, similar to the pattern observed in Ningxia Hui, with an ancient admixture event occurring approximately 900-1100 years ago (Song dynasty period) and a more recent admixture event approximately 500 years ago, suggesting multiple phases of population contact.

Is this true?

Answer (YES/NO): NO